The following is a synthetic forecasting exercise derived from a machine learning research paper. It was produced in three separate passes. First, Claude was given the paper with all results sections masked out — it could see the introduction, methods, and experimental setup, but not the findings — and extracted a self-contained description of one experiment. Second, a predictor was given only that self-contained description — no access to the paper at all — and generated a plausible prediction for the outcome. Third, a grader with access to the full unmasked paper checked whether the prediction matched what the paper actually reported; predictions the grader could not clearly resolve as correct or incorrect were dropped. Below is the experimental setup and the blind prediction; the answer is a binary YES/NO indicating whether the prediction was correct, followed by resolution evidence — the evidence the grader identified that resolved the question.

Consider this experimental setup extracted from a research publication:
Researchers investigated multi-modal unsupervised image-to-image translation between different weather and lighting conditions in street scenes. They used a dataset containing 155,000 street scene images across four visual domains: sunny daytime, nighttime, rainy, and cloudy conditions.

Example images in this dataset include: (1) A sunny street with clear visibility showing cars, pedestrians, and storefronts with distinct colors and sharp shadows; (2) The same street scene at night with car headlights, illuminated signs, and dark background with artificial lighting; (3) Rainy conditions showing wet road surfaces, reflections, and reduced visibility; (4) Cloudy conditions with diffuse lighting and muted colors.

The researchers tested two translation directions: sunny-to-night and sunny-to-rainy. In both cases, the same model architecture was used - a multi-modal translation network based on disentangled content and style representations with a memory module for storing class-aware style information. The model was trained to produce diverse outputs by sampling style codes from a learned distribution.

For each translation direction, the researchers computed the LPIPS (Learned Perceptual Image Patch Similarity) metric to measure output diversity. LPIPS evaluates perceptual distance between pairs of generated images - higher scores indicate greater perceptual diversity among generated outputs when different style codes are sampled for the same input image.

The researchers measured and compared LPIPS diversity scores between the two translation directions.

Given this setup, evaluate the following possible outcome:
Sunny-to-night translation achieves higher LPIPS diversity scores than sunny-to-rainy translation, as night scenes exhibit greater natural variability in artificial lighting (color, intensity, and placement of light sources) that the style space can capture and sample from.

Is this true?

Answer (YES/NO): YES